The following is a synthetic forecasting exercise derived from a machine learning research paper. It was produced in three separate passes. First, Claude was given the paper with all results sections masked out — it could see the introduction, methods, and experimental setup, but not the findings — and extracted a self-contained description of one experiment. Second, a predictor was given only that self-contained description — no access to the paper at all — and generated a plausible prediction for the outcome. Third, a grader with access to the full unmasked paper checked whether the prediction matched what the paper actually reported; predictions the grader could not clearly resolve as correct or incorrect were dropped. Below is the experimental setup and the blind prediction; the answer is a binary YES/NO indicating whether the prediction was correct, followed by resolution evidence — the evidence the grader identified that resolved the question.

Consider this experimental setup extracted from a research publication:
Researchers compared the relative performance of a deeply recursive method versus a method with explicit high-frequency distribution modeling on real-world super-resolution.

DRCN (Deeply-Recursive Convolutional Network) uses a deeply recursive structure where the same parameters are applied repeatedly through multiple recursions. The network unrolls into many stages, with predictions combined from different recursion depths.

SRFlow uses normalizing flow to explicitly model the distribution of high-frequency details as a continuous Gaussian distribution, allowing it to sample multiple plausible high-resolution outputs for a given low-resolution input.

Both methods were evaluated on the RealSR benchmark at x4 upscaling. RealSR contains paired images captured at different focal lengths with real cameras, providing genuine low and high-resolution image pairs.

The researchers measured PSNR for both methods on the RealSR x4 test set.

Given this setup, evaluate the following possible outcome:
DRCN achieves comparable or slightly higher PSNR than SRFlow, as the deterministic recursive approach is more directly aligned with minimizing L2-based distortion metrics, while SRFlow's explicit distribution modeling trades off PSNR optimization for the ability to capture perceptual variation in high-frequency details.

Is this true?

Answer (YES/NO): NO